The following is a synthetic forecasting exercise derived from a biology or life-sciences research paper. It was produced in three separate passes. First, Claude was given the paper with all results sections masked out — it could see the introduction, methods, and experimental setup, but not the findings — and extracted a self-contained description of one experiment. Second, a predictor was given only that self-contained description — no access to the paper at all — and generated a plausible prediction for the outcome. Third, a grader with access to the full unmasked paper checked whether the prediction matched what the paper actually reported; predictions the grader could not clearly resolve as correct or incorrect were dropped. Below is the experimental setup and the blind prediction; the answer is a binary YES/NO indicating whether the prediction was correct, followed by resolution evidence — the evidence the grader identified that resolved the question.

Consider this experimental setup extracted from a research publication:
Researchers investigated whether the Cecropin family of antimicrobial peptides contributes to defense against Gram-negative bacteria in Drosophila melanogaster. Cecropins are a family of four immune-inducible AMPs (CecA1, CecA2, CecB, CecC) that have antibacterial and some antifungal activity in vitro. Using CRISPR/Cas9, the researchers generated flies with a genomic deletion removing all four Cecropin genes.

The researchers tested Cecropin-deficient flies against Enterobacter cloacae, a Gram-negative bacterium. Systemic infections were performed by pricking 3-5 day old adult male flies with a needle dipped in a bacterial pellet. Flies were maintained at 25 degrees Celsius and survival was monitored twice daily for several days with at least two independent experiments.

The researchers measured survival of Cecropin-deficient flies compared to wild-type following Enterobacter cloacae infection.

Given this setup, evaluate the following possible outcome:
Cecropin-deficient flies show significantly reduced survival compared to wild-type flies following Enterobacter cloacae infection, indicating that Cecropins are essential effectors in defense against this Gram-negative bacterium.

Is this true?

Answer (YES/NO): NO